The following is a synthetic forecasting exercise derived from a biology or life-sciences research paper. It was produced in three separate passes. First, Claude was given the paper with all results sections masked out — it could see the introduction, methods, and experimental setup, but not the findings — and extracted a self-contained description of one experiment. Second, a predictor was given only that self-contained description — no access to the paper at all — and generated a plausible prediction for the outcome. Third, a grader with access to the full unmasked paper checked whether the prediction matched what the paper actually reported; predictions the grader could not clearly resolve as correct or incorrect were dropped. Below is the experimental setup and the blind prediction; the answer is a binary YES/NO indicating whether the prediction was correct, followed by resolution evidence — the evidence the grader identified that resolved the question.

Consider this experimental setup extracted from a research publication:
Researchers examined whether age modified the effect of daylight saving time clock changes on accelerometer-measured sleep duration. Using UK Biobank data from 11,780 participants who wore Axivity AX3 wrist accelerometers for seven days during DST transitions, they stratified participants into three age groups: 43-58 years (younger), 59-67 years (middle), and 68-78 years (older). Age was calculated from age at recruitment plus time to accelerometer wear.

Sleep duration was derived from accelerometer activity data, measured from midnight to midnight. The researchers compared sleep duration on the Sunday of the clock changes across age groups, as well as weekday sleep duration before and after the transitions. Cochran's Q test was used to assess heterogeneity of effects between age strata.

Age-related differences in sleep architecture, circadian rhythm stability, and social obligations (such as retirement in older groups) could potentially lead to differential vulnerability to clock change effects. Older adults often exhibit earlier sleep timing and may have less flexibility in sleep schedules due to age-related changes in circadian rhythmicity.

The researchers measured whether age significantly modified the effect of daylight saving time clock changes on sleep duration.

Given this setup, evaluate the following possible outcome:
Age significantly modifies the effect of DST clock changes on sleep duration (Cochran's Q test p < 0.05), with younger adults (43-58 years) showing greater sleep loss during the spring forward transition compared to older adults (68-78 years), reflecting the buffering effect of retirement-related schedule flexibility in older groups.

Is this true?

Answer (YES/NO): NO